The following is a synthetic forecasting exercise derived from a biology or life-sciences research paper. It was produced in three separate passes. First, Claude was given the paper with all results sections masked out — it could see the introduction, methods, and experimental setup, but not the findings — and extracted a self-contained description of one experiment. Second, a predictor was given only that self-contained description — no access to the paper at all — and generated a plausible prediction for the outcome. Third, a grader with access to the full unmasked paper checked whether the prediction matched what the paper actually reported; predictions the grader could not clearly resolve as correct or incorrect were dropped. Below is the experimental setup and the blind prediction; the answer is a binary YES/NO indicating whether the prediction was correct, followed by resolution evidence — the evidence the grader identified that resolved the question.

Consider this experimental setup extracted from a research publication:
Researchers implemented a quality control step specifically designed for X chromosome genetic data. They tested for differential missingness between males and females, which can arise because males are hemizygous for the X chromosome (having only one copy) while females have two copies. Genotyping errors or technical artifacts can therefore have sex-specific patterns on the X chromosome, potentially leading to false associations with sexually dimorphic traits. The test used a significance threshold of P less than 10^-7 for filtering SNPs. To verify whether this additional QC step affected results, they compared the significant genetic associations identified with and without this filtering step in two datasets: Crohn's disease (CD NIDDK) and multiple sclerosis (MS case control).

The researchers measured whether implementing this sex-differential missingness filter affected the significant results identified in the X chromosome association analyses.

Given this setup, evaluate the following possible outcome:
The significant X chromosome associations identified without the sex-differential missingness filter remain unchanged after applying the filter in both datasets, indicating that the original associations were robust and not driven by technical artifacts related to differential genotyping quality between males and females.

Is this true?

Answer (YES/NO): YES